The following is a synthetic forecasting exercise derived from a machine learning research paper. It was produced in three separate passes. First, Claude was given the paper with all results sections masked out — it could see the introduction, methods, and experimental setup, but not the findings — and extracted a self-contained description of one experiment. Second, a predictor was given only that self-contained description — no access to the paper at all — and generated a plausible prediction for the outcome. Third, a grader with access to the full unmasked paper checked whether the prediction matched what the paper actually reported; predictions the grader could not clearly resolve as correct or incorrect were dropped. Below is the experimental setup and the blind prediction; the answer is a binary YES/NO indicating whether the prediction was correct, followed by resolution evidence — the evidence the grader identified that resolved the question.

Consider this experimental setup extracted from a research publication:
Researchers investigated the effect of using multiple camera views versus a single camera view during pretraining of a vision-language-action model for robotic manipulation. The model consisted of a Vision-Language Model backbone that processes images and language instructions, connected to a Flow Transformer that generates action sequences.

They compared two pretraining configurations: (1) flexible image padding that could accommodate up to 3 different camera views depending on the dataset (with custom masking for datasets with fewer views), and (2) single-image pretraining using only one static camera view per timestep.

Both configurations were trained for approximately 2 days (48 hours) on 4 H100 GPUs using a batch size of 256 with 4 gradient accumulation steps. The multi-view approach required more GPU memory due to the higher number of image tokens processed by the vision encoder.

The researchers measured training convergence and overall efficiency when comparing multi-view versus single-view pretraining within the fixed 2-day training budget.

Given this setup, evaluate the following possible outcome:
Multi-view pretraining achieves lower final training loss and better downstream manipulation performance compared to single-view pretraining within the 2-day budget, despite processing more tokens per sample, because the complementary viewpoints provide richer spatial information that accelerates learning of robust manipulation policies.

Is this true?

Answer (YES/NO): NO